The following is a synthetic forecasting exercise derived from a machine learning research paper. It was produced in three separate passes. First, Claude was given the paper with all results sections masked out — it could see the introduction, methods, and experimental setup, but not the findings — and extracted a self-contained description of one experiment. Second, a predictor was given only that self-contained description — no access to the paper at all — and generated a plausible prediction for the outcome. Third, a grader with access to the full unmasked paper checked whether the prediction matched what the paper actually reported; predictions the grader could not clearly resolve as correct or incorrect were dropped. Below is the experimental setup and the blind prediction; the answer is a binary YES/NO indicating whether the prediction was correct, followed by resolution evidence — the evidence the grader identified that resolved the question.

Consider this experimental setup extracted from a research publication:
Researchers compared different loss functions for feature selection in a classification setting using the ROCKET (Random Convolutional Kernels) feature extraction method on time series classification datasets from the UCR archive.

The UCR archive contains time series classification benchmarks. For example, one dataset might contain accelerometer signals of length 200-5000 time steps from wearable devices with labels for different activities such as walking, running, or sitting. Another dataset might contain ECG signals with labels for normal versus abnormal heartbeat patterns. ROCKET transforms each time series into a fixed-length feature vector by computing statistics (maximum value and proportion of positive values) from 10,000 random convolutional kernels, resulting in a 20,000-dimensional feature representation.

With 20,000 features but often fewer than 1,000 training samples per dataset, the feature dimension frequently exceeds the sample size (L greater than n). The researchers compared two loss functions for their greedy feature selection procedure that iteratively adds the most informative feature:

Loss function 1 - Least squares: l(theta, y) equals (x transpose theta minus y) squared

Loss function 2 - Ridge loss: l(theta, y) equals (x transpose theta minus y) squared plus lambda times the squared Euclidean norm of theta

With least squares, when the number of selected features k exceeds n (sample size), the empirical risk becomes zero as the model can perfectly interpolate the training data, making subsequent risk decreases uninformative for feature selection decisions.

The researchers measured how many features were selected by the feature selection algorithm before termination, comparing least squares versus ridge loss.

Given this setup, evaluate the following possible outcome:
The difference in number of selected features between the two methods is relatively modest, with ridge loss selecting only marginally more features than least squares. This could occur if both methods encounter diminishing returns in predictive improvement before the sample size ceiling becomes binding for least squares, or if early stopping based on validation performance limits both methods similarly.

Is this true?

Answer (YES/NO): NO